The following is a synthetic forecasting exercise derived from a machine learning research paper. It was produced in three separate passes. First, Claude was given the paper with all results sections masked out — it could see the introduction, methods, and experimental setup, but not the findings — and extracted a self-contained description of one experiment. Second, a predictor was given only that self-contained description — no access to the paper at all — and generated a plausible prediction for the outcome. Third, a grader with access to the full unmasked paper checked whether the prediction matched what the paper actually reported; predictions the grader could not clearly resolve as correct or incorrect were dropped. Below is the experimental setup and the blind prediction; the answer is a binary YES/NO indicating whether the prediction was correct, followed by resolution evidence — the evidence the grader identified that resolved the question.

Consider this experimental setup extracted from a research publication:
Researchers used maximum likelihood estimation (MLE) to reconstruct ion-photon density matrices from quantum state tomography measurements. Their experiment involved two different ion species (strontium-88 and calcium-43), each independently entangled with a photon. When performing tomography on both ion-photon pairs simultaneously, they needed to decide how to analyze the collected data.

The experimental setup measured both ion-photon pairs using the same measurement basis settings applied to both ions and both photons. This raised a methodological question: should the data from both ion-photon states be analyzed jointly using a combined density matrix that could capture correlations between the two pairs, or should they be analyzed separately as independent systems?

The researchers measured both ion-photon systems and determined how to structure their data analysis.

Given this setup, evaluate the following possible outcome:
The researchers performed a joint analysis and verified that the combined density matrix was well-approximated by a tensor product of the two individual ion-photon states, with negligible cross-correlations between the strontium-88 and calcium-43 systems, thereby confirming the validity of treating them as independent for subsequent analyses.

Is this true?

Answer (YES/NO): NO